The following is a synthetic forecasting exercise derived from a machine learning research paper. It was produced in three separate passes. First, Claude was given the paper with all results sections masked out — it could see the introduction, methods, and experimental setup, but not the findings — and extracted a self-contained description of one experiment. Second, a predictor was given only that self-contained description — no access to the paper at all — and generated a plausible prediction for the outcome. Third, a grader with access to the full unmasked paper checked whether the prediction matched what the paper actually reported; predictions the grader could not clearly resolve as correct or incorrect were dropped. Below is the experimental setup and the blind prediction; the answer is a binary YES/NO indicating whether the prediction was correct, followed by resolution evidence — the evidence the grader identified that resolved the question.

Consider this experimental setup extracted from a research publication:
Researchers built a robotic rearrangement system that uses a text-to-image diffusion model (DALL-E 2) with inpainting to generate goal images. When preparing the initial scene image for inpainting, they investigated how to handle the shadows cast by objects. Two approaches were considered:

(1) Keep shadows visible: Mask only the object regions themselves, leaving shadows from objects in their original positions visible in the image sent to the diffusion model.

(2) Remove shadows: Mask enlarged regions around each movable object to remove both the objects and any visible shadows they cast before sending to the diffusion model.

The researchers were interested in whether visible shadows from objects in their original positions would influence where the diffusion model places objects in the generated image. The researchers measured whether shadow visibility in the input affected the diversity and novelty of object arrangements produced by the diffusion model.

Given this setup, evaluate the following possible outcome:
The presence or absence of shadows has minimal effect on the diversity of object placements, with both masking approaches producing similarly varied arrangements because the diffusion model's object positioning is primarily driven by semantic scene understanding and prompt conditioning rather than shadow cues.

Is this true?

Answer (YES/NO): NO